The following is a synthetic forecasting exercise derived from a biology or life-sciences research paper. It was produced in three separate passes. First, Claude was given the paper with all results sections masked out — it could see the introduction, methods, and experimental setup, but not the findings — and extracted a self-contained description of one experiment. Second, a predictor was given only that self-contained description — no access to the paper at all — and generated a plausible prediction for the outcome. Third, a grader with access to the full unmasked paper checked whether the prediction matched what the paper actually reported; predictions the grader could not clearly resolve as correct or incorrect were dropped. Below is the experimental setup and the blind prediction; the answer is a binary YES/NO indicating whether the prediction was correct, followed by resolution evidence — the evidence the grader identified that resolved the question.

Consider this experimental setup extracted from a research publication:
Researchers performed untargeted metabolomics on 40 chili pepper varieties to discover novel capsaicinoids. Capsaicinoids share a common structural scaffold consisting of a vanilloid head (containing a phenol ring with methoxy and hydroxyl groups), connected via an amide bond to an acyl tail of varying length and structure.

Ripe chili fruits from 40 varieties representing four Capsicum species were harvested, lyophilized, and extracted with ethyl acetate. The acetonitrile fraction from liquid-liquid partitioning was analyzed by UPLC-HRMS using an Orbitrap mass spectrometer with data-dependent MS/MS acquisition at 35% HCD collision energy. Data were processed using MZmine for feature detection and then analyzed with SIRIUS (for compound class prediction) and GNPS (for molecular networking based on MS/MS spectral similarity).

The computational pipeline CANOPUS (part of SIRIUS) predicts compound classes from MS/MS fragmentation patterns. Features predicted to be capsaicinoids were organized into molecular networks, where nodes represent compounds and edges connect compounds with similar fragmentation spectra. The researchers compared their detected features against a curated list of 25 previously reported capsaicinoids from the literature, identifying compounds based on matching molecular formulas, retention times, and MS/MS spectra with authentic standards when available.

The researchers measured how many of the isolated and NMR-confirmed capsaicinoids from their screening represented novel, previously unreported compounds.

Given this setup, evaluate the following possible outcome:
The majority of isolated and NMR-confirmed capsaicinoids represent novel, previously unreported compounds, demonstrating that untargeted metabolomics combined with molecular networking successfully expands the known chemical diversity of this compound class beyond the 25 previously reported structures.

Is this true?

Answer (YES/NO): NO